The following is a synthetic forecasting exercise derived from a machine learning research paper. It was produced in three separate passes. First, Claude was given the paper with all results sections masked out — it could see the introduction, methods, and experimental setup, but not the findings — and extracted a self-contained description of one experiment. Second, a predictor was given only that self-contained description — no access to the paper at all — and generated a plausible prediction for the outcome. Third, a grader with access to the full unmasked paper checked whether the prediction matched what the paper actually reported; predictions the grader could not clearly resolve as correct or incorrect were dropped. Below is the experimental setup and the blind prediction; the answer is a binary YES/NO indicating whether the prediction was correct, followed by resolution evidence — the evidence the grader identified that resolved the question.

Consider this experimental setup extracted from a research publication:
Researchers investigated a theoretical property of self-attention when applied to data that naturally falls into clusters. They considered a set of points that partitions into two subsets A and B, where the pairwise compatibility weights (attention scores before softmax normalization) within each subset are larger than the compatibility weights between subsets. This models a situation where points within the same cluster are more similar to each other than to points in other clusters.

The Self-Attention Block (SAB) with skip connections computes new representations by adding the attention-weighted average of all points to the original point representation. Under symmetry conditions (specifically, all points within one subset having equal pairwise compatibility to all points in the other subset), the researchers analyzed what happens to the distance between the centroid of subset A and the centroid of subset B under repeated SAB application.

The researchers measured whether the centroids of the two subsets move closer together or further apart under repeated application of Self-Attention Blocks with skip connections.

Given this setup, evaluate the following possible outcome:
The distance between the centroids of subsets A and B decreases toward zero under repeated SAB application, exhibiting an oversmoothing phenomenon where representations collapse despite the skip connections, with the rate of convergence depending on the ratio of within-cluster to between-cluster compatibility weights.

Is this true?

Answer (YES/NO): NO